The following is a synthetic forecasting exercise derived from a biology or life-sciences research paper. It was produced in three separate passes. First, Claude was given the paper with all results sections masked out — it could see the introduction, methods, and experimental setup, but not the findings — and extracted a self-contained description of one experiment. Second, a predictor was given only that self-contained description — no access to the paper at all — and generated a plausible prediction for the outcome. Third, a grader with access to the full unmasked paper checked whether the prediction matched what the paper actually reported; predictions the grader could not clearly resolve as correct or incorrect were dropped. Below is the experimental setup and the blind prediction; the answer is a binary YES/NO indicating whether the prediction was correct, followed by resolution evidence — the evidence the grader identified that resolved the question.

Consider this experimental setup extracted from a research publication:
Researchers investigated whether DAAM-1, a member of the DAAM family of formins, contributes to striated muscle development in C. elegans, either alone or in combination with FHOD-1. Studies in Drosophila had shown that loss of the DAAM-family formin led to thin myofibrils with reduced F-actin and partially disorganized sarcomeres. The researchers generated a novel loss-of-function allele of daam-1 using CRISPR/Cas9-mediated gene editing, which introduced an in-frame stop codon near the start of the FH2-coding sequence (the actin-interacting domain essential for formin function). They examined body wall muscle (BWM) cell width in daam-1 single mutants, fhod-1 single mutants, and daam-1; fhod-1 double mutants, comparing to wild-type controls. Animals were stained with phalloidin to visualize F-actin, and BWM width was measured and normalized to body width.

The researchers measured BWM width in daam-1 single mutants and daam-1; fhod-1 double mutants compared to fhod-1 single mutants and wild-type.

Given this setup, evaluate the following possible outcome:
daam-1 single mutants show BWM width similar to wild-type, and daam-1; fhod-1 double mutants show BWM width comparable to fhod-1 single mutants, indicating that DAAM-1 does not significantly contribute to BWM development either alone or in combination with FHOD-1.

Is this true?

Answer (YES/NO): YES